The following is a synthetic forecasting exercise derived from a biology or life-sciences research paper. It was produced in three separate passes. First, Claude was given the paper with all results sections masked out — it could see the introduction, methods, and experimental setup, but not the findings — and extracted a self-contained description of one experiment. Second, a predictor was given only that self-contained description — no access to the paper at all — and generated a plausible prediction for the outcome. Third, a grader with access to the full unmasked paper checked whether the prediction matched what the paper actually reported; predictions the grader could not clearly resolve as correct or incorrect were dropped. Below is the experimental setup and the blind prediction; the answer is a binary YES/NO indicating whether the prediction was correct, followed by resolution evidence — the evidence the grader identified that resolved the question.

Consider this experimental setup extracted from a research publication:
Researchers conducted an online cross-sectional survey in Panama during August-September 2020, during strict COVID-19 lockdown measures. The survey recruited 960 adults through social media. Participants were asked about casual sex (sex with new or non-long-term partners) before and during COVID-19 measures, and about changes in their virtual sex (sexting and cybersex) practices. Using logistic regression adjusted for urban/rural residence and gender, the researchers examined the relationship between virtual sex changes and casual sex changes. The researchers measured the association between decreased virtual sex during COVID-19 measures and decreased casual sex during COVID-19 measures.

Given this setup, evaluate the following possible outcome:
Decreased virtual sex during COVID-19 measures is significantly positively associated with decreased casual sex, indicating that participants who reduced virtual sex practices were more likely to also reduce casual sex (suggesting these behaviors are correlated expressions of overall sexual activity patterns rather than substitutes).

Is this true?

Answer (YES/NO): YES